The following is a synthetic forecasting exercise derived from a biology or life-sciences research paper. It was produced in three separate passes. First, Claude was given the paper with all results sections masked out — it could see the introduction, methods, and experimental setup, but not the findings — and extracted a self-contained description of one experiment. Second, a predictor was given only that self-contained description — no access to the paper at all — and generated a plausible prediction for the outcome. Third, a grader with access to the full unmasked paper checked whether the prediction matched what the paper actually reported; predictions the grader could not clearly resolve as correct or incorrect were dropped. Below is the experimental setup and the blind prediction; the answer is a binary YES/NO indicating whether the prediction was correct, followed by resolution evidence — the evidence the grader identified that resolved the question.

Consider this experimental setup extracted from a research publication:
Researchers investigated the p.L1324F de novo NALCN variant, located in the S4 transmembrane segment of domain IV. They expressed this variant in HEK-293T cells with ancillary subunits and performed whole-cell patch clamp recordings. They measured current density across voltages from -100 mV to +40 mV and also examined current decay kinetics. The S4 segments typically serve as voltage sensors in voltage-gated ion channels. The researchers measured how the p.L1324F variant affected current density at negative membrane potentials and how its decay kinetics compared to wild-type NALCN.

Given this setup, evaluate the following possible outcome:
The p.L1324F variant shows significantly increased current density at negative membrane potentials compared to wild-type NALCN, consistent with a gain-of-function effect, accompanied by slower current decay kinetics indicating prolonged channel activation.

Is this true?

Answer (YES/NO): NO